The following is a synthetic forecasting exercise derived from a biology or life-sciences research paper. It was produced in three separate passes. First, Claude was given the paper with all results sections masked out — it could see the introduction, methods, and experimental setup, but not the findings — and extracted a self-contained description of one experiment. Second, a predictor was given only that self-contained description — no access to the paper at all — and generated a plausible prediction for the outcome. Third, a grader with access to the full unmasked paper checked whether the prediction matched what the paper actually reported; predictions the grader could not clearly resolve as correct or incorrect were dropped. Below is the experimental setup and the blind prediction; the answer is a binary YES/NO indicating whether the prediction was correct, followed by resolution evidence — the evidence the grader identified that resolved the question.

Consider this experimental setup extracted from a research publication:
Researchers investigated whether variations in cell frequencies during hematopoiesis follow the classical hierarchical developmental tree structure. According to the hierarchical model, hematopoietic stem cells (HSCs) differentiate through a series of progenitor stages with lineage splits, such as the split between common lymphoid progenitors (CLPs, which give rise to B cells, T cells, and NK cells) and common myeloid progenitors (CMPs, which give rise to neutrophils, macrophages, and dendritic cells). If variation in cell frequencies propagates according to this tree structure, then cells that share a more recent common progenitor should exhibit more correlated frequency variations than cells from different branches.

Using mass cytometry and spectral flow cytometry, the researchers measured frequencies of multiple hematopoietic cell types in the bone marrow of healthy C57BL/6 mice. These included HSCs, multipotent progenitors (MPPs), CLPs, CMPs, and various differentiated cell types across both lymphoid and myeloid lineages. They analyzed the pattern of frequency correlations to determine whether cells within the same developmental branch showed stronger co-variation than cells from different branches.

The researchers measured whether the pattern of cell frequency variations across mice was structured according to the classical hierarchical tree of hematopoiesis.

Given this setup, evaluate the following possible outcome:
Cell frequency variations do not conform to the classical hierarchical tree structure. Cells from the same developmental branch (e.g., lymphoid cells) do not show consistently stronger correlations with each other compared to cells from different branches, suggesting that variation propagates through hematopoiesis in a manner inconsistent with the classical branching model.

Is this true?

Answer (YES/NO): YES